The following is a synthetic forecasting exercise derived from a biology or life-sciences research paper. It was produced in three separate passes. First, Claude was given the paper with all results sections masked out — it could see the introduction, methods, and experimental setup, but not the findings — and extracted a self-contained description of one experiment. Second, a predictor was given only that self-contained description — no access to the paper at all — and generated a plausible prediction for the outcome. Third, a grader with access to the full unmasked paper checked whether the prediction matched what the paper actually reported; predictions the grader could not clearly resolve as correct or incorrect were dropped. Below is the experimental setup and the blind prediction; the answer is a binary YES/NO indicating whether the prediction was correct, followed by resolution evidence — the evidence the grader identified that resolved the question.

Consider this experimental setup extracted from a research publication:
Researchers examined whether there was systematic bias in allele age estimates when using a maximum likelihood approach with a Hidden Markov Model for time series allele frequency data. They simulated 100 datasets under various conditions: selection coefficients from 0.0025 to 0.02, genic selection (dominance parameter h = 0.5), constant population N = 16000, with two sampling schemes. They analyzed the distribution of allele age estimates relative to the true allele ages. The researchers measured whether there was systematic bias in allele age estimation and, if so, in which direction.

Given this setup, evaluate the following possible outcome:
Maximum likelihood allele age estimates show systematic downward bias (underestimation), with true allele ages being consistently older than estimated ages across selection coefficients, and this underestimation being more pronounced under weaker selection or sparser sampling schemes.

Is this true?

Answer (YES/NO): NO